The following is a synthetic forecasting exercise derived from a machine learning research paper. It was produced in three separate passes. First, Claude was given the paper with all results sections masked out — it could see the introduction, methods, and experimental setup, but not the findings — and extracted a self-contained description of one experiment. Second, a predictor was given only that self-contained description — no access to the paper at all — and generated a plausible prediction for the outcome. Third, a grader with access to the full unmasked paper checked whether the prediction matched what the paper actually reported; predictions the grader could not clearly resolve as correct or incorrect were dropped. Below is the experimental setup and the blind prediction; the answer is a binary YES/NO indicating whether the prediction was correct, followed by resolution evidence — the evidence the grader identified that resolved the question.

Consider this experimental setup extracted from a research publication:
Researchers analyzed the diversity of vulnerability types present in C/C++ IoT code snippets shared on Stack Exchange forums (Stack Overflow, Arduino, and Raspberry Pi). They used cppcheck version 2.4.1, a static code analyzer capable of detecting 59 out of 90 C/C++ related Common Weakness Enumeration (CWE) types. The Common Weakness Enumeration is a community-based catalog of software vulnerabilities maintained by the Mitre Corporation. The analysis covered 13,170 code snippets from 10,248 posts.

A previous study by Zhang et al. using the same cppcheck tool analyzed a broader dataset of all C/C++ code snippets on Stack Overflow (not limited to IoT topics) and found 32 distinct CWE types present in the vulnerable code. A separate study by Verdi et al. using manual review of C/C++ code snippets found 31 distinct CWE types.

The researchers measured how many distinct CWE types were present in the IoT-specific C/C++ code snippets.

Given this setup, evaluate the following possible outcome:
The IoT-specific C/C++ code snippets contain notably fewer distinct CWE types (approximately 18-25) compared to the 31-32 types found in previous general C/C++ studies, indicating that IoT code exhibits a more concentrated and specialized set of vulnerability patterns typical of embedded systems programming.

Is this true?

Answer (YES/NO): NO